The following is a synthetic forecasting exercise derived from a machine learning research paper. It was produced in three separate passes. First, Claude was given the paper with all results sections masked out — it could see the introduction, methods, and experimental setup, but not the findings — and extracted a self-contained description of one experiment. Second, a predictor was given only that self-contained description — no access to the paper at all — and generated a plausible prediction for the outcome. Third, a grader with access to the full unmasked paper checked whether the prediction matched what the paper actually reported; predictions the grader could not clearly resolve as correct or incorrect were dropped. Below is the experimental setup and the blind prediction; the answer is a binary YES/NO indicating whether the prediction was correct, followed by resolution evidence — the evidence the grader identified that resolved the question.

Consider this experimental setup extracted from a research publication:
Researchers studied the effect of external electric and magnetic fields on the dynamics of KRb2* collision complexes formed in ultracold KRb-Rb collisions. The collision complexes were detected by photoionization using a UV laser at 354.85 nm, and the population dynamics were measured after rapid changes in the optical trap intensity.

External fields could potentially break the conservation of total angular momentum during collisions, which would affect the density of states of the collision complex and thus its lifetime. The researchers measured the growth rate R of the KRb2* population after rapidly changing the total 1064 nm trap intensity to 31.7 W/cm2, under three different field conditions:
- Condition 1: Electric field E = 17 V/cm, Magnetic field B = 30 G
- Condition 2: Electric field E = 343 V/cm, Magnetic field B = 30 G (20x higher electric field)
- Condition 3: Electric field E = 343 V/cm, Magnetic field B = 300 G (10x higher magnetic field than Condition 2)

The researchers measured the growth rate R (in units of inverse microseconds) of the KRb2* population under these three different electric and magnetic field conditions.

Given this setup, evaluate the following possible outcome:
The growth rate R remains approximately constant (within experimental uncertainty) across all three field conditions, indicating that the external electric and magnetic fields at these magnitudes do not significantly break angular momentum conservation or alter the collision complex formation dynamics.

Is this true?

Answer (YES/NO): YES